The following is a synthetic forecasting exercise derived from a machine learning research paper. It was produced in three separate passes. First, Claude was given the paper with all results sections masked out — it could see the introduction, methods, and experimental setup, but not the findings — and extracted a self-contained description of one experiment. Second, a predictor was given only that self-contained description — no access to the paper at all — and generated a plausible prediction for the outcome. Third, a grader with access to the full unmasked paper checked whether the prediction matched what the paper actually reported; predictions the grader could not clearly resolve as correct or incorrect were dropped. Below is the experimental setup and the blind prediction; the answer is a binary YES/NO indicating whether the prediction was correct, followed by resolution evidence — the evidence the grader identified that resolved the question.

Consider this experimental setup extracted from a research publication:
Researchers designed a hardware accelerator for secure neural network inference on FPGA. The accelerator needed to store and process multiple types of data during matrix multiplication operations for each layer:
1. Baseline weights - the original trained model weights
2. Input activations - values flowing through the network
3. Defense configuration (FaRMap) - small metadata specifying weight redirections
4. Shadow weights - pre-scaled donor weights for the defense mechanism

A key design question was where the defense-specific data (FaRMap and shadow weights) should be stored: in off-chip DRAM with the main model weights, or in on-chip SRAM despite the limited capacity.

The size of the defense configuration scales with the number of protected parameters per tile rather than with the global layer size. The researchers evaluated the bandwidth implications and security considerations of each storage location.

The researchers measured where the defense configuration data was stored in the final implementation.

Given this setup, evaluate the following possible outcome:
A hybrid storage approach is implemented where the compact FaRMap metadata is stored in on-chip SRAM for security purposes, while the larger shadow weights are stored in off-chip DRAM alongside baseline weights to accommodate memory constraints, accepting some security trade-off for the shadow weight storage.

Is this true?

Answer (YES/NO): NO